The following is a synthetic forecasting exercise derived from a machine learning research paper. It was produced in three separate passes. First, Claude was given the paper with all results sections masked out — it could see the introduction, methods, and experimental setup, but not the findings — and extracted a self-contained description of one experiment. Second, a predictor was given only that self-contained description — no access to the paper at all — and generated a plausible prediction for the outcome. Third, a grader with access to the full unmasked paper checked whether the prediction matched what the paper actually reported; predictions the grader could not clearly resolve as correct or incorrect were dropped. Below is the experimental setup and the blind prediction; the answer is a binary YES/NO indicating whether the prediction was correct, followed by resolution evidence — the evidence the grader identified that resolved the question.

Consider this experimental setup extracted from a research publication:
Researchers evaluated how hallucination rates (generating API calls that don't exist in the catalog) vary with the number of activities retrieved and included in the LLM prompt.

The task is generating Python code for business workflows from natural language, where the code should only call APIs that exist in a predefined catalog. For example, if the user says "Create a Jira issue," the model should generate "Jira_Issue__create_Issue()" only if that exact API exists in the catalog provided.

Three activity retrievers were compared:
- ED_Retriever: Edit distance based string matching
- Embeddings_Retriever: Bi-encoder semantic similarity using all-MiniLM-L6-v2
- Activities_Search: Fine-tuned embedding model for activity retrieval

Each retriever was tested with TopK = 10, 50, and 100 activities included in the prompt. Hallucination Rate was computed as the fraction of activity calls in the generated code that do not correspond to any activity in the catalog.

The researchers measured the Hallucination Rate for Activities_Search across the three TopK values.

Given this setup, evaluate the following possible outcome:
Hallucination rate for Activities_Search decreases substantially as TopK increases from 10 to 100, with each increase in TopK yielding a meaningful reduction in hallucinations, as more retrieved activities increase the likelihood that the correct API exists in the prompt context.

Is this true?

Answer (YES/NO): NO